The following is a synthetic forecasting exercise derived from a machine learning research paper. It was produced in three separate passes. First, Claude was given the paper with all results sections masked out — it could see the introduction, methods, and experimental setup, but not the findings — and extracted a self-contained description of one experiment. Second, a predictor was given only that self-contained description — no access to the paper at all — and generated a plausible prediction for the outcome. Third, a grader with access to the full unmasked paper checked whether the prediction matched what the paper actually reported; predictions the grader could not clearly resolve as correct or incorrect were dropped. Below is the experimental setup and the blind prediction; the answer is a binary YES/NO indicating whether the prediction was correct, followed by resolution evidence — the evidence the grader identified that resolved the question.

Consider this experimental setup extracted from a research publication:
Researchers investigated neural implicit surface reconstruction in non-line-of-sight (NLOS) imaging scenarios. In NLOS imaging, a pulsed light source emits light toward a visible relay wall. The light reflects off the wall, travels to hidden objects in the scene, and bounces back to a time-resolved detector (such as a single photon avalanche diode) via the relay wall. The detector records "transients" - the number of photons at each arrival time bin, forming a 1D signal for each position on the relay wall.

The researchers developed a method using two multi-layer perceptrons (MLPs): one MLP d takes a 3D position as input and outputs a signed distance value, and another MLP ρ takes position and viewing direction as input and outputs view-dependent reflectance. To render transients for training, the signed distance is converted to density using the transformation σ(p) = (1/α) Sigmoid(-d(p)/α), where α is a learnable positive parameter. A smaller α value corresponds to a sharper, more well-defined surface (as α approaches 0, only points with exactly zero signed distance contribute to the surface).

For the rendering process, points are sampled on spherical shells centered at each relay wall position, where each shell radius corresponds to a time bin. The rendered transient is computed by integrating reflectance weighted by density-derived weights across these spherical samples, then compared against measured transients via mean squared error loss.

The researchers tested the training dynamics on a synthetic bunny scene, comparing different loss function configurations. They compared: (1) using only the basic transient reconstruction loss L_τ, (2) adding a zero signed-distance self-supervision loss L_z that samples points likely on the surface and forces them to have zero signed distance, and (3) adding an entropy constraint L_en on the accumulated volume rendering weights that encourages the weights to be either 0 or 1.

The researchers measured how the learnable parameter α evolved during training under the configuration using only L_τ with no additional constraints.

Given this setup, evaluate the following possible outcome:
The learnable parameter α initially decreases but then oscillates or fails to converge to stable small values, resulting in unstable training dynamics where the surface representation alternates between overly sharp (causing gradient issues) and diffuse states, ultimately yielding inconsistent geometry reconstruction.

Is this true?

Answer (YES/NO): NO